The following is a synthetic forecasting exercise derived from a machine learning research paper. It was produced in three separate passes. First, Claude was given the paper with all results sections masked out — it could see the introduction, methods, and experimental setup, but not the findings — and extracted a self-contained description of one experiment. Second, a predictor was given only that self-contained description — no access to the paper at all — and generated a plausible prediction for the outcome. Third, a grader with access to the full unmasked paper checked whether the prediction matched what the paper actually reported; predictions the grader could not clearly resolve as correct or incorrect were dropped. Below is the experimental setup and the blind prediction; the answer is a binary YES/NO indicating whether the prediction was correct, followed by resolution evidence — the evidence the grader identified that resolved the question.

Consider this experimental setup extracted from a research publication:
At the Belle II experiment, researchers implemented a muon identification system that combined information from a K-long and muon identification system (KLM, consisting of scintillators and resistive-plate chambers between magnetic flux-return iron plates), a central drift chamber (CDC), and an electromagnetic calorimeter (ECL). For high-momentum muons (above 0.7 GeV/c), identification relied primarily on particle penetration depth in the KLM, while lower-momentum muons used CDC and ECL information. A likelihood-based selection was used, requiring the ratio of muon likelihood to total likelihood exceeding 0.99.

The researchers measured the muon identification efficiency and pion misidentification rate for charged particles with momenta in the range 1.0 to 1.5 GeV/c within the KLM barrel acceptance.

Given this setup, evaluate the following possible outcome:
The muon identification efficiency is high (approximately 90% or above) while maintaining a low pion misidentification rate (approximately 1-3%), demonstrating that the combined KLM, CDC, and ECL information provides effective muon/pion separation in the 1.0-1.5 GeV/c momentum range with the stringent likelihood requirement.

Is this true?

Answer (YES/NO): NO